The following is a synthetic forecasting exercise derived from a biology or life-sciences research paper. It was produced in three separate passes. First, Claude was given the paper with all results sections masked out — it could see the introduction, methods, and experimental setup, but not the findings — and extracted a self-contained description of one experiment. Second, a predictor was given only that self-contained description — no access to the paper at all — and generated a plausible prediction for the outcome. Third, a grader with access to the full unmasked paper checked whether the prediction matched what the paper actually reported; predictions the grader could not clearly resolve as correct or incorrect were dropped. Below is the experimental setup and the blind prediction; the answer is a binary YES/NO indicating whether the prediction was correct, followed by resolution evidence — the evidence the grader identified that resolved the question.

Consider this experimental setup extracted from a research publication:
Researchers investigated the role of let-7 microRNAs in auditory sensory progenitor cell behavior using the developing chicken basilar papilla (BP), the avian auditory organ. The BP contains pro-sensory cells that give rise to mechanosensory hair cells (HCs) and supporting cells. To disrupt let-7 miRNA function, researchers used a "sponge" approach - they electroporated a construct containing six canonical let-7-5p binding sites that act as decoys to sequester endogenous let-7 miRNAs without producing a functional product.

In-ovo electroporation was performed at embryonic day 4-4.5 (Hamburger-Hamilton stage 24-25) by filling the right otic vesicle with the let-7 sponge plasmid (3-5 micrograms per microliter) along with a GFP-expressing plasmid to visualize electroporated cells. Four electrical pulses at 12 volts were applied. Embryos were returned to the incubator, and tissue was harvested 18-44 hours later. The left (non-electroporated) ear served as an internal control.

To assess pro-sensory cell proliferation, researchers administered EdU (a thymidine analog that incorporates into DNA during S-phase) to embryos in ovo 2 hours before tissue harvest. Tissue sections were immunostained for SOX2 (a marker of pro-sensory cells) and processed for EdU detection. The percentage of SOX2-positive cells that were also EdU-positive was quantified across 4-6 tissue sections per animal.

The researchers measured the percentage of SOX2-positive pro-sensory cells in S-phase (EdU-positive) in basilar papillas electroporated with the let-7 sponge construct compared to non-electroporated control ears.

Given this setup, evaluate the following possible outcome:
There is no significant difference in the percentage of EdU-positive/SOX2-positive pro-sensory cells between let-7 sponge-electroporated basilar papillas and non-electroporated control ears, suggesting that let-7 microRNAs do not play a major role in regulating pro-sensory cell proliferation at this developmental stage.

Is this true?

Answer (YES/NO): NO